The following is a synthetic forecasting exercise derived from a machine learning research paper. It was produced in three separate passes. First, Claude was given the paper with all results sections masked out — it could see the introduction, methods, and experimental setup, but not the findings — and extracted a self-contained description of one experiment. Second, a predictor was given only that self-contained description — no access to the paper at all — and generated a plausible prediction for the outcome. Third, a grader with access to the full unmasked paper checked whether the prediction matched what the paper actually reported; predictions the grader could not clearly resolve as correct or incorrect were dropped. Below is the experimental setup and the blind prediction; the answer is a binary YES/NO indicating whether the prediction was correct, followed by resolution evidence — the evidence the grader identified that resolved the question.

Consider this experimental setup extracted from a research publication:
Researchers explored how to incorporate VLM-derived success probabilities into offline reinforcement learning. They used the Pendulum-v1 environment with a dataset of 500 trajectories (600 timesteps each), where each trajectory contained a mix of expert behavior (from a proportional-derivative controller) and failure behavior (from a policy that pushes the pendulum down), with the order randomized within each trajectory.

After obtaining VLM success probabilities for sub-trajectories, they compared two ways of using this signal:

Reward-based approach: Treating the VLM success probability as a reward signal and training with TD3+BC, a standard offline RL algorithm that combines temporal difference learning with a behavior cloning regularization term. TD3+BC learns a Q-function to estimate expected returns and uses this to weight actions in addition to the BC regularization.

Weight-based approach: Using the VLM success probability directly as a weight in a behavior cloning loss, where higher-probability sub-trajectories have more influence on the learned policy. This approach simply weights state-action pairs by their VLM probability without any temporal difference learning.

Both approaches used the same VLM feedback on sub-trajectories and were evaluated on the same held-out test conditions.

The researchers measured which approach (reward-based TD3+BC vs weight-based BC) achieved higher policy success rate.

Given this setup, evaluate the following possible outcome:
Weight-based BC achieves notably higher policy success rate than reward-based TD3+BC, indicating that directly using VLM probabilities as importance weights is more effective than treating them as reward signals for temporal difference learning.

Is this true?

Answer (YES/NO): YES